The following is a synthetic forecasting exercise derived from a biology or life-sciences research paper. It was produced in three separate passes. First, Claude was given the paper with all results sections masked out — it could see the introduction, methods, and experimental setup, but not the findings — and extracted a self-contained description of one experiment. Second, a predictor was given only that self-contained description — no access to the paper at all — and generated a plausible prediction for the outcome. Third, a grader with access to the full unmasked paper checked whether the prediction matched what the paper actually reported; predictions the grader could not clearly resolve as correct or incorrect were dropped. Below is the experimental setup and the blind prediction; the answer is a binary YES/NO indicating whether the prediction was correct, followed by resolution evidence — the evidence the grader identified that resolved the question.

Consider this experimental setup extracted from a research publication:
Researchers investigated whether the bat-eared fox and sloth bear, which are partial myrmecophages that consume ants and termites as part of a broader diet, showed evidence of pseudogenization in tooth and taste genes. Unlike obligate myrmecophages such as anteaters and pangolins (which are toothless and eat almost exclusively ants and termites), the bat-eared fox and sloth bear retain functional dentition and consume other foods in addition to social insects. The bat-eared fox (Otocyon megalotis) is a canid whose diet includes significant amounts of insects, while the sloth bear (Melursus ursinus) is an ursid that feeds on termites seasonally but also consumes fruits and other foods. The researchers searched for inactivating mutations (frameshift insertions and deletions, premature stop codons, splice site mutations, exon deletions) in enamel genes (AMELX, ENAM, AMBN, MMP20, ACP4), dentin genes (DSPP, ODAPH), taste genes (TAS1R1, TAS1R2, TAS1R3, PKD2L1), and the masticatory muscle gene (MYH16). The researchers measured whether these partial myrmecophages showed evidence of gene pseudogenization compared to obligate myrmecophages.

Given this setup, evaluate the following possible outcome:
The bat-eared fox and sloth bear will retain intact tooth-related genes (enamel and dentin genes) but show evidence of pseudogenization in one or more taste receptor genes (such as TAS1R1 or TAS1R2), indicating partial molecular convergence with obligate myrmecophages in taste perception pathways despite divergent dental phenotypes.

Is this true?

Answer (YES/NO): NO